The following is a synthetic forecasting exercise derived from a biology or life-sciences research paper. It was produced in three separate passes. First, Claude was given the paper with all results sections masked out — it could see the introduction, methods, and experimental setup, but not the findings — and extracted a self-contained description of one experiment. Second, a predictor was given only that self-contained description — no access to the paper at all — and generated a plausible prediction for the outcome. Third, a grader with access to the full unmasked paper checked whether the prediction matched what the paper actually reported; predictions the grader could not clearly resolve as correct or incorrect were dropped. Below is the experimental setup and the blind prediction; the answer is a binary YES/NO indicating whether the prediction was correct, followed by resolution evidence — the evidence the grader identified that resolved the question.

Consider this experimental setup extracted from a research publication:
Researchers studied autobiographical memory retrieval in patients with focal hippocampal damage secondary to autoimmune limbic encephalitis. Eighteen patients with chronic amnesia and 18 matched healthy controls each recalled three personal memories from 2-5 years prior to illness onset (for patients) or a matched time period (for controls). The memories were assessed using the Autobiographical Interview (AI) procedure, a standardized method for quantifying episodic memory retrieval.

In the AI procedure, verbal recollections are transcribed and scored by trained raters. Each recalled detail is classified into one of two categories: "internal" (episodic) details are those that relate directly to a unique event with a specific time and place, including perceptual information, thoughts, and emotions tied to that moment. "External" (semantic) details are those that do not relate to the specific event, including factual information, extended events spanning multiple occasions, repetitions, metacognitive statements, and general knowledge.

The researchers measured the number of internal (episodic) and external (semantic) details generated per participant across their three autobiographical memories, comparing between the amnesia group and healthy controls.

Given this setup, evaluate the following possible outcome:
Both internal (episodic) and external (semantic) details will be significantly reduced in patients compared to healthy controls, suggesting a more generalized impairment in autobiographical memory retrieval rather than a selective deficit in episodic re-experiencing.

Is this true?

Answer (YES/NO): NO